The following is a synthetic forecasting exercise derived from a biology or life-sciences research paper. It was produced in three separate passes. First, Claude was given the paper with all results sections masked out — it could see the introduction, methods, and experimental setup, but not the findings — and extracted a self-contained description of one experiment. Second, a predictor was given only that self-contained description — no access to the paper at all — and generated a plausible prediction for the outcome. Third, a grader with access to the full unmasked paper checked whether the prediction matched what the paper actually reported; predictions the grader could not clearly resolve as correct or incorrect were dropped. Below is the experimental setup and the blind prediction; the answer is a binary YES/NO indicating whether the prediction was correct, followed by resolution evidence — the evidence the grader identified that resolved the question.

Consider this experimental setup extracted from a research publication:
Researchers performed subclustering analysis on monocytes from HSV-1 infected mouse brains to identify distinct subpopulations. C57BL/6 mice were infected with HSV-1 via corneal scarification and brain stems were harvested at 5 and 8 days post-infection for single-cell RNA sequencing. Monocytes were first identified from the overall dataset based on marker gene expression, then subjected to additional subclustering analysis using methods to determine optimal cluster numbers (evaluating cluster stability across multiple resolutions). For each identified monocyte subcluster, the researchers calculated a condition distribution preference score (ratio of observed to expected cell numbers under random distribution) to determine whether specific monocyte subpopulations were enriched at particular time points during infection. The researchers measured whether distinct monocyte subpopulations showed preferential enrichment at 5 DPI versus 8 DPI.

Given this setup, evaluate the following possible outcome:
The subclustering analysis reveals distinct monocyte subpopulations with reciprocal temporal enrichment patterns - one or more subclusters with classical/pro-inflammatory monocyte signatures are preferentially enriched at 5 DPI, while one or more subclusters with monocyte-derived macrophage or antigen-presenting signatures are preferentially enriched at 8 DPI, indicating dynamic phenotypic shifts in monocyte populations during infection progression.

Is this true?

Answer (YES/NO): YES